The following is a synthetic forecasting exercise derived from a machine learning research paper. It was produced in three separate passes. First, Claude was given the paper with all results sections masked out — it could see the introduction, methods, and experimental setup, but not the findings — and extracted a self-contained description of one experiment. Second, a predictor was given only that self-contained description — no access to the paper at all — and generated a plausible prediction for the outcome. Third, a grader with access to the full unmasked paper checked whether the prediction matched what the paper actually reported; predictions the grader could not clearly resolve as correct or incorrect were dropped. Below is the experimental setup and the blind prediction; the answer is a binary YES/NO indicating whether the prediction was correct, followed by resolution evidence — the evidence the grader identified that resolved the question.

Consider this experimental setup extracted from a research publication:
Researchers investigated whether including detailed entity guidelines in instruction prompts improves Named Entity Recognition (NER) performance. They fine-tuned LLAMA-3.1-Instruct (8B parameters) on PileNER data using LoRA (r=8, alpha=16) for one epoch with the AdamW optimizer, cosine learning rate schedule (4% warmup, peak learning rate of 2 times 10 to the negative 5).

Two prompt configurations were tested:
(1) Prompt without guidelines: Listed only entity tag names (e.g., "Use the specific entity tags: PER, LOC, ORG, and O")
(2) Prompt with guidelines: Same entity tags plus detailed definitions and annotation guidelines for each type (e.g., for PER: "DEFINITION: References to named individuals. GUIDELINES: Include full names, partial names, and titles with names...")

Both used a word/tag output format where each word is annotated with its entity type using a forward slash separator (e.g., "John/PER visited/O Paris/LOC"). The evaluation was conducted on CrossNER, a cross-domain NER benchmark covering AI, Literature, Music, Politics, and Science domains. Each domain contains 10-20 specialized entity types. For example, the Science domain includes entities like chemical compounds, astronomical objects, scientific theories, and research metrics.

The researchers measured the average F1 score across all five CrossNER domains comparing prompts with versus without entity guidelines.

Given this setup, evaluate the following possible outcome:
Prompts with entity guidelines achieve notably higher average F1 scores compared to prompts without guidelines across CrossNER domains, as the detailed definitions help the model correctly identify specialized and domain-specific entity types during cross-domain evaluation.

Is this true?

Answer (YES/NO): NO